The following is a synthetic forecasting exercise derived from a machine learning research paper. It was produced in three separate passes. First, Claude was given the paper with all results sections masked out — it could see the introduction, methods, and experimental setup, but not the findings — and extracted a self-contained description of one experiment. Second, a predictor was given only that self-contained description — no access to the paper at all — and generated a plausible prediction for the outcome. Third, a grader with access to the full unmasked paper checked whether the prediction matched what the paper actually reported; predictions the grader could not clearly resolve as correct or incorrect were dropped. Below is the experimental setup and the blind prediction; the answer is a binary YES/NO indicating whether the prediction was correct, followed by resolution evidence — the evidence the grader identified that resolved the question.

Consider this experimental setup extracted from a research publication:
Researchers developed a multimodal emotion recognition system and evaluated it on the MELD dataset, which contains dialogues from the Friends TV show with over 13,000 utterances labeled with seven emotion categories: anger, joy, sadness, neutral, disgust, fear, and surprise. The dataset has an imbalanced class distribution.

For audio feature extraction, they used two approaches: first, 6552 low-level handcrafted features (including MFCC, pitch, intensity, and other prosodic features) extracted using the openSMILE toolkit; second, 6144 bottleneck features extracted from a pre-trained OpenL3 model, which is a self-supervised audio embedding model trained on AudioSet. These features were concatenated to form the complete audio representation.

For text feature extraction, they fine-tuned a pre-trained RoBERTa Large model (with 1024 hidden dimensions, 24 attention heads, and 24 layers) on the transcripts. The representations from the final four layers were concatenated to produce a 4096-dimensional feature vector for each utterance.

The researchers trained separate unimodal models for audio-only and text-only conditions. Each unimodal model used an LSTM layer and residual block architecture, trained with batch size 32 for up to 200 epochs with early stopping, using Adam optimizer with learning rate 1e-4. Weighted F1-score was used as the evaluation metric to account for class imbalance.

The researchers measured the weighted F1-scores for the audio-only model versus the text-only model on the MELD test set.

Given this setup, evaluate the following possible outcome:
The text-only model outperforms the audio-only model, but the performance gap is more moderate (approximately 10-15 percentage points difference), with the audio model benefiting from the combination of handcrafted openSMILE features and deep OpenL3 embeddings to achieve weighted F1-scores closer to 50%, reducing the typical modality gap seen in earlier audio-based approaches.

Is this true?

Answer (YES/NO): NO